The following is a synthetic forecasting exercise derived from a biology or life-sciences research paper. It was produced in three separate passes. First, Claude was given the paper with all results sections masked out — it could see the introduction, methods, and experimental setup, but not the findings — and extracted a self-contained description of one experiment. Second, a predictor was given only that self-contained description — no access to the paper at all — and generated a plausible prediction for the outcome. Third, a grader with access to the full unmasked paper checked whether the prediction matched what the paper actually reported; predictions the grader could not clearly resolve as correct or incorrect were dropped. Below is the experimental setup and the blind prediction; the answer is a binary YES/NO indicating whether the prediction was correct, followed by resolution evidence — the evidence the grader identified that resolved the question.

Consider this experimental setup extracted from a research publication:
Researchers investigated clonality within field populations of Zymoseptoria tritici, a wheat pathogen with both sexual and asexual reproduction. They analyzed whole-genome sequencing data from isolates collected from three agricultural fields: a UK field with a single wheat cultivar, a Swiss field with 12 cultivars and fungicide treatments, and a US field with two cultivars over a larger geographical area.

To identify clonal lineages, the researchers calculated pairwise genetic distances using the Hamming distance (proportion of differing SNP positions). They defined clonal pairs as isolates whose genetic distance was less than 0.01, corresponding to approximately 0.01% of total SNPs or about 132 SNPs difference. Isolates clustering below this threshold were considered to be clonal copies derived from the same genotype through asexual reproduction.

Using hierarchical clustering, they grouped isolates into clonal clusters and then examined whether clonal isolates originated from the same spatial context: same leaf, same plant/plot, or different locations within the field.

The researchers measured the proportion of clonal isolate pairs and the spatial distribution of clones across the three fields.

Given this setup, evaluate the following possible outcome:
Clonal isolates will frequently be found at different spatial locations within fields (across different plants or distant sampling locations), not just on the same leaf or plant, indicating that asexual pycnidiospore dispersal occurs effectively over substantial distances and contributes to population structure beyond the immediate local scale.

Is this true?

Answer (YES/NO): NO